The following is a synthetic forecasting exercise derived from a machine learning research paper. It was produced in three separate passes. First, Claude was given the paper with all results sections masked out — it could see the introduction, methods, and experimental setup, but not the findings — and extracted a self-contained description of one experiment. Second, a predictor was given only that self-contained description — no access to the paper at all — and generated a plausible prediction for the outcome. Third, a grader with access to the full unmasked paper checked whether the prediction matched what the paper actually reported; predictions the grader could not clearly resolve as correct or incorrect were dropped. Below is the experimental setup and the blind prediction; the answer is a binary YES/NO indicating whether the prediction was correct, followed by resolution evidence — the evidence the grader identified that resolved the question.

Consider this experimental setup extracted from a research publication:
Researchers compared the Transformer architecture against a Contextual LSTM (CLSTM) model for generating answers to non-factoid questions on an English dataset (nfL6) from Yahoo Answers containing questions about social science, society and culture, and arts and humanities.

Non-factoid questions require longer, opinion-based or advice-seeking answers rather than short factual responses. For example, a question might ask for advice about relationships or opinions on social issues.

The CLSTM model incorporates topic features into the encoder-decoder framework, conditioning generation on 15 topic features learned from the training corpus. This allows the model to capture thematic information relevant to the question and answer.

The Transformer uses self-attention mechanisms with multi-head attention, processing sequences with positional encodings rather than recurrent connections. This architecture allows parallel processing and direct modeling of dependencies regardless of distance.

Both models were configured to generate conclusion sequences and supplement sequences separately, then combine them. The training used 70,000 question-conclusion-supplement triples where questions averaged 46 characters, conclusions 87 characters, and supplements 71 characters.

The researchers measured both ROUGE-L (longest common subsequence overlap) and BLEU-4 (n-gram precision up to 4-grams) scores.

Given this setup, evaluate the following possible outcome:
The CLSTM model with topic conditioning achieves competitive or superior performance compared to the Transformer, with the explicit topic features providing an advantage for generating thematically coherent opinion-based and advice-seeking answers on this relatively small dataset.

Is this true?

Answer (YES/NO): YES